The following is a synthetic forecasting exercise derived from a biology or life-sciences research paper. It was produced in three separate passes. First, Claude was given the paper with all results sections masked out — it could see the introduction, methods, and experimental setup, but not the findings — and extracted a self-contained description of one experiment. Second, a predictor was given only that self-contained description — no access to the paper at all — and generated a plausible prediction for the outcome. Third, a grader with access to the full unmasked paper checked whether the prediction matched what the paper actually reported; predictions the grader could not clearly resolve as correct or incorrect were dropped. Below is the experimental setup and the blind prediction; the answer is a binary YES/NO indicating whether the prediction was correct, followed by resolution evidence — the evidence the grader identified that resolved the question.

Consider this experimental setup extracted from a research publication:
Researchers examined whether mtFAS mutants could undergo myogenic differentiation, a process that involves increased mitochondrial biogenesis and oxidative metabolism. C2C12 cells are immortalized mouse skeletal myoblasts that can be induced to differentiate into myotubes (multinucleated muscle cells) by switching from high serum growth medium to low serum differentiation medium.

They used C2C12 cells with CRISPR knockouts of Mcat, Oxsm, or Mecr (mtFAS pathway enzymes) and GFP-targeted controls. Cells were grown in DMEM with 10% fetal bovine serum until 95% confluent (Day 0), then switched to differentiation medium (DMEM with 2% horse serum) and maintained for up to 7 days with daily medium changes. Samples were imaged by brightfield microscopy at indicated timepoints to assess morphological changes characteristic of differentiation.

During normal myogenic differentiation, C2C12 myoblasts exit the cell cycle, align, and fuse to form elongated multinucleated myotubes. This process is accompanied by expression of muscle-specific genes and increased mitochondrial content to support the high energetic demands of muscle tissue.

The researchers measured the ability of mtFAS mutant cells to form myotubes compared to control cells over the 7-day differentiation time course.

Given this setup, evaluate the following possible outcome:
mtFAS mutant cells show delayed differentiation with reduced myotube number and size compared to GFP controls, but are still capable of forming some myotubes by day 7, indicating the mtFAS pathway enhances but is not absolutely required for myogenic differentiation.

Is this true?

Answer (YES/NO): NO